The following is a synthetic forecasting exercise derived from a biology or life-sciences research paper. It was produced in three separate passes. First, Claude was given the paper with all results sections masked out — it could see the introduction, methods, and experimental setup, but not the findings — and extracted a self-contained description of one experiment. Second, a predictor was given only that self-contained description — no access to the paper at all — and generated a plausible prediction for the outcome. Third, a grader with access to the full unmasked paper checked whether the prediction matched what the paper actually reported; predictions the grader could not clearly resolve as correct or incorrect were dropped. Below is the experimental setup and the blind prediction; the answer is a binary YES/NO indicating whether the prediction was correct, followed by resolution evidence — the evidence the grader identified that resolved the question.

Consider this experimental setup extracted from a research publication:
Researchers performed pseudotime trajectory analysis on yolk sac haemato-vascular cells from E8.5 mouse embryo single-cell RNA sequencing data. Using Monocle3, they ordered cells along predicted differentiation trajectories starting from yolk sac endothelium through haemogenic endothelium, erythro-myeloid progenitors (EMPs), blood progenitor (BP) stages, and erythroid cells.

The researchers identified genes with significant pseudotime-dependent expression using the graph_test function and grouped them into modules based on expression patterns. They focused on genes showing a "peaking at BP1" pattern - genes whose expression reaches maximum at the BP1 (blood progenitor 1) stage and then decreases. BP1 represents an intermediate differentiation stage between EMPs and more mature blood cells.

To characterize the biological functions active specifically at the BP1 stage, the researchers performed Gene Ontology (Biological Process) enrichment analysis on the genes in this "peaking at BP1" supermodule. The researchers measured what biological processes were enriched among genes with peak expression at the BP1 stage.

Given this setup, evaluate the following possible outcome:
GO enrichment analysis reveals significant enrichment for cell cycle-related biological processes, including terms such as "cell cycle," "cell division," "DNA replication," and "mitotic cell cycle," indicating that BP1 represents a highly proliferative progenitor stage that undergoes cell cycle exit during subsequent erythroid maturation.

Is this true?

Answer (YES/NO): NO